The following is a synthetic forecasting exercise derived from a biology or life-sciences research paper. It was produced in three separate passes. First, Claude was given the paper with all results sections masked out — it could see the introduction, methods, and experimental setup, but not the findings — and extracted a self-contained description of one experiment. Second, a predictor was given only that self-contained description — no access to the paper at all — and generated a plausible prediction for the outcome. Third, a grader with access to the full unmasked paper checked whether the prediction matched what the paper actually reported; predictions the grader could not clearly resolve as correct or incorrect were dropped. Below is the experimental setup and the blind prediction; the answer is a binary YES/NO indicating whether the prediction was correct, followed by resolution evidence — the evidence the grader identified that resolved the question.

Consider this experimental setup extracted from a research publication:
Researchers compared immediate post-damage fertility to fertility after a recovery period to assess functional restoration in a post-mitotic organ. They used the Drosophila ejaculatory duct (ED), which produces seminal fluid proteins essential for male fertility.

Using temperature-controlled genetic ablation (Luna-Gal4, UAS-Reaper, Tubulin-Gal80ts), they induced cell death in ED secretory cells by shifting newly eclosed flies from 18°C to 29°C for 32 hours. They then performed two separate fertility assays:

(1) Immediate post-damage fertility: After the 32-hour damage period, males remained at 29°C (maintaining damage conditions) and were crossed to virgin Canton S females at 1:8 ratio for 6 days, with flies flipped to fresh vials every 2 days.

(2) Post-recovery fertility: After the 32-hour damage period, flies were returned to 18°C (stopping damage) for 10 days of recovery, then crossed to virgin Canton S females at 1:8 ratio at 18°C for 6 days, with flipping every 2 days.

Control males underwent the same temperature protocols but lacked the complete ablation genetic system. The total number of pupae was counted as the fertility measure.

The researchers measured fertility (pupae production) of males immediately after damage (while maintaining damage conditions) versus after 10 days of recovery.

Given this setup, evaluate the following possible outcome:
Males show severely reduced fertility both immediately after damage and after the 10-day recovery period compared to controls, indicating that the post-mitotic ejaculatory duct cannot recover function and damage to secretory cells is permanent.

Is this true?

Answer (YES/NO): NO